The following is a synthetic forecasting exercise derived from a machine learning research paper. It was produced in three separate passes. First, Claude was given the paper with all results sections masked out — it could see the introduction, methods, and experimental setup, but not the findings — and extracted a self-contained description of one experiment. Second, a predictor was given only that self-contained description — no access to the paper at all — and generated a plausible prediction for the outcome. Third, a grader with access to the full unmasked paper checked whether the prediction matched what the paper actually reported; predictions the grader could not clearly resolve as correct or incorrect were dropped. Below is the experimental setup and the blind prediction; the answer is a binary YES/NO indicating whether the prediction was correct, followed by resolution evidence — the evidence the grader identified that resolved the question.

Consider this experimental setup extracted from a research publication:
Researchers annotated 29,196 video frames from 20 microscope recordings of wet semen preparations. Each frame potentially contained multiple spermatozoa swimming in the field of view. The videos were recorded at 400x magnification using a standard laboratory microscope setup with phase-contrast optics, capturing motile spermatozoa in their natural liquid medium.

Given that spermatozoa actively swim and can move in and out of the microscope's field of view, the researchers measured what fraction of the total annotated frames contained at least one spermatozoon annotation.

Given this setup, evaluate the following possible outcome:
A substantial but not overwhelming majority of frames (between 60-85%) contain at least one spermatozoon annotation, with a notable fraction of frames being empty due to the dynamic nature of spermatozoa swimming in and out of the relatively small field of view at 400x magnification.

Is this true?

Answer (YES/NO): NO